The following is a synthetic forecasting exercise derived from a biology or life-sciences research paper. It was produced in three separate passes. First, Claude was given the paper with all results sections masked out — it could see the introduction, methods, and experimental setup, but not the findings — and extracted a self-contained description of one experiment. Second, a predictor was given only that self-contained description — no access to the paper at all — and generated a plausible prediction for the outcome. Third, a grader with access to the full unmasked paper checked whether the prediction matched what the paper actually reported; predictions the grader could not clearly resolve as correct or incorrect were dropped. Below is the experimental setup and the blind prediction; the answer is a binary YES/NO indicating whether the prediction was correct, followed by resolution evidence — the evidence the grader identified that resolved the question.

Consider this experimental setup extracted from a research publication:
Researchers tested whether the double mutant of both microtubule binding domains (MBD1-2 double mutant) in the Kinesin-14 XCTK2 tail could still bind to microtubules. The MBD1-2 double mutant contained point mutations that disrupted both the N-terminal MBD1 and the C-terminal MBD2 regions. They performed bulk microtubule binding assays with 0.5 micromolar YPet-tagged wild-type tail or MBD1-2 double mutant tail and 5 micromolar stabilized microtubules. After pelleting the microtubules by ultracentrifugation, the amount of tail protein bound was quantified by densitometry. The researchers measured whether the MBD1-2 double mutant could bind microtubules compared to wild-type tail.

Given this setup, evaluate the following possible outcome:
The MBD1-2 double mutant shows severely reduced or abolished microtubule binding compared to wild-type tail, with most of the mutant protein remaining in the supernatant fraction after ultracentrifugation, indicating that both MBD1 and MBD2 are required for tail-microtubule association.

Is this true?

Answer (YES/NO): YES